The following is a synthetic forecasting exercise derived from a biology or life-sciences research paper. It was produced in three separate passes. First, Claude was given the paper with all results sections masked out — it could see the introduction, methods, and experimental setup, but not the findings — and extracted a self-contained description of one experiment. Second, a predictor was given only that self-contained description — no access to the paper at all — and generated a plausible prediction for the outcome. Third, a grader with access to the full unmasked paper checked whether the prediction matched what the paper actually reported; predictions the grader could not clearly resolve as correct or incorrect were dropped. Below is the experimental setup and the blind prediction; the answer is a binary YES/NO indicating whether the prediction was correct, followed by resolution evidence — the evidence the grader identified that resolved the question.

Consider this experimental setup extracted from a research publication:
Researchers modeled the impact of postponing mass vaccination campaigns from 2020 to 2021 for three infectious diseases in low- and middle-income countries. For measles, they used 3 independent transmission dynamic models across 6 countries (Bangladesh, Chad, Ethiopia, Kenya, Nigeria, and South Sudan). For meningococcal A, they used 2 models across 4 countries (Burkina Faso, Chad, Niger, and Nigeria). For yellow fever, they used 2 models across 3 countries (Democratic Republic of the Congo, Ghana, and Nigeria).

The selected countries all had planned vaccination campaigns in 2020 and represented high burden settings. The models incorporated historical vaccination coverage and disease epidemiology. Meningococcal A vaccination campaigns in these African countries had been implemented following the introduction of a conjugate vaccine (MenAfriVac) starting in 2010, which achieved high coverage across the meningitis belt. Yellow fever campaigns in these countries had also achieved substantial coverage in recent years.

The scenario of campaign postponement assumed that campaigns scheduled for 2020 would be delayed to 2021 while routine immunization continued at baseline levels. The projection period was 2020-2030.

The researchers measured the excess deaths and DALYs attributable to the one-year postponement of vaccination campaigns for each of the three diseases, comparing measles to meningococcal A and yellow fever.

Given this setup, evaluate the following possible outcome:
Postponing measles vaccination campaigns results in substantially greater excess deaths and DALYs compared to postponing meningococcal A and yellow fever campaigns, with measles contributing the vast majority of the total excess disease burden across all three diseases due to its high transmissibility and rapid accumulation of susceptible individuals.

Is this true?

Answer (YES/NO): YES